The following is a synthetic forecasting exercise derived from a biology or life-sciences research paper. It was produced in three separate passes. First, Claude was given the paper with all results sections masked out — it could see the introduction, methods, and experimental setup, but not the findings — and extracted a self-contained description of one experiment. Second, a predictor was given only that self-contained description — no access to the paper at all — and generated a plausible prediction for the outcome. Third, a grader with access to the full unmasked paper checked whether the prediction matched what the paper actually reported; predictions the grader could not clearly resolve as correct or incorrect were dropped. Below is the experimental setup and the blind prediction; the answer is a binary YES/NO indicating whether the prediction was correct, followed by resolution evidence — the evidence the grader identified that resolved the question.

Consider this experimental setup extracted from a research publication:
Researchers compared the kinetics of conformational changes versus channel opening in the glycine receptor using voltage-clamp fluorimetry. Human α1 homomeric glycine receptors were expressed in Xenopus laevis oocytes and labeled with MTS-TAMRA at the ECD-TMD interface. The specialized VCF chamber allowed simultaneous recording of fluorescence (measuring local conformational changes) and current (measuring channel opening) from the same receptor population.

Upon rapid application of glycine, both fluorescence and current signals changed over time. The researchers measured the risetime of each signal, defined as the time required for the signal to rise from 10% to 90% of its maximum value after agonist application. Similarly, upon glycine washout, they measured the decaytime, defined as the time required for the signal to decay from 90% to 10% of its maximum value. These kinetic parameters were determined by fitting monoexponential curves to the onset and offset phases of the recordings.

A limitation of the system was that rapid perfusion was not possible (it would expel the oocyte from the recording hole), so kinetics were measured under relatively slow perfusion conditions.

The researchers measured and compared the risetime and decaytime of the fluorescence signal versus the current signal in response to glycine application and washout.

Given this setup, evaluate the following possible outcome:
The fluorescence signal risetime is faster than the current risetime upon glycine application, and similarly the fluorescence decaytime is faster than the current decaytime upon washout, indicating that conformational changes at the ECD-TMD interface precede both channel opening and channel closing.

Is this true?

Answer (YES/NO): NO